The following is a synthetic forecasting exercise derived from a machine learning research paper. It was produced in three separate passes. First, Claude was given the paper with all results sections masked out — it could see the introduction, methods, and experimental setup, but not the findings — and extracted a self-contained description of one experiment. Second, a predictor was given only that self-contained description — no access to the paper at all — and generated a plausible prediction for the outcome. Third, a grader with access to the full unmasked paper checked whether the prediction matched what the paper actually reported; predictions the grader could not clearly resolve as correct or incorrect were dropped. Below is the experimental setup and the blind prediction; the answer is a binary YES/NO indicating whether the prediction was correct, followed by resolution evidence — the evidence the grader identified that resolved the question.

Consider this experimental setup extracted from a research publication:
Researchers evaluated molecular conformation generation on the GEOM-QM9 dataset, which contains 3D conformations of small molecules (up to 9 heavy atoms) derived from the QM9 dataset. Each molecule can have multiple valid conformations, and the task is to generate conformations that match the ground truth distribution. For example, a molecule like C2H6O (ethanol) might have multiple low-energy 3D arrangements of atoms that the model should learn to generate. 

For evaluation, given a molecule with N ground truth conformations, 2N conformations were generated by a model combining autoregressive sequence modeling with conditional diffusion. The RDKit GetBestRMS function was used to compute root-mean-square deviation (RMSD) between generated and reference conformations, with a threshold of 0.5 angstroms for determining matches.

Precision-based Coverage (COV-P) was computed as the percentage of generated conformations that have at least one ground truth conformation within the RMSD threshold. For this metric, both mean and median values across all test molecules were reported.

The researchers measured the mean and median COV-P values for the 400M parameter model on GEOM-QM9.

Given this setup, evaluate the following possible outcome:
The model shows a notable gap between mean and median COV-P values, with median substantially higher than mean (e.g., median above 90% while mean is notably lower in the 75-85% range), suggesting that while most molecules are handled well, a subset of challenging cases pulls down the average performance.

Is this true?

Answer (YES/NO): NO